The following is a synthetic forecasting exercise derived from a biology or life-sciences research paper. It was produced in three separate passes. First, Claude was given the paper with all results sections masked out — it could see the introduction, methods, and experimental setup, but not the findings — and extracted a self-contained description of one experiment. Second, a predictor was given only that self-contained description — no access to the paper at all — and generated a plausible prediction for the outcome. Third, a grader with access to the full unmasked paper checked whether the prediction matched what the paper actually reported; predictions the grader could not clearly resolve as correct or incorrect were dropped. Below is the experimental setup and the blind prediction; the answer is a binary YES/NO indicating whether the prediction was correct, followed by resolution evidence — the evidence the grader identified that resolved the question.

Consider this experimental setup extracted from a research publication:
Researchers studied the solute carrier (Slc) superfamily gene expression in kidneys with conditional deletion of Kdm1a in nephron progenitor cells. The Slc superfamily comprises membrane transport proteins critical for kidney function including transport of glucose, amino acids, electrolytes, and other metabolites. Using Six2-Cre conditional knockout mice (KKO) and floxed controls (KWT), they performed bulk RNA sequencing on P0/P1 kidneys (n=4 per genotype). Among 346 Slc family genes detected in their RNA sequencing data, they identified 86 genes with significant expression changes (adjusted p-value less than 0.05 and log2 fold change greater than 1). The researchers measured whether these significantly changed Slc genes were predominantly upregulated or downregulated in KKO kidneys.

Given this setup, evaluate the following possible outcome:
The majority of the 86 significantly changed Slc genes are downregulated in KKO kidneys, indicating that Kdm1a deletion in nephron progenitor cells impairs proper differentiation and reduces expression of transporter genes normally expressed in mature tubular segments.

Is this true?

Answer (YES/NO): YES